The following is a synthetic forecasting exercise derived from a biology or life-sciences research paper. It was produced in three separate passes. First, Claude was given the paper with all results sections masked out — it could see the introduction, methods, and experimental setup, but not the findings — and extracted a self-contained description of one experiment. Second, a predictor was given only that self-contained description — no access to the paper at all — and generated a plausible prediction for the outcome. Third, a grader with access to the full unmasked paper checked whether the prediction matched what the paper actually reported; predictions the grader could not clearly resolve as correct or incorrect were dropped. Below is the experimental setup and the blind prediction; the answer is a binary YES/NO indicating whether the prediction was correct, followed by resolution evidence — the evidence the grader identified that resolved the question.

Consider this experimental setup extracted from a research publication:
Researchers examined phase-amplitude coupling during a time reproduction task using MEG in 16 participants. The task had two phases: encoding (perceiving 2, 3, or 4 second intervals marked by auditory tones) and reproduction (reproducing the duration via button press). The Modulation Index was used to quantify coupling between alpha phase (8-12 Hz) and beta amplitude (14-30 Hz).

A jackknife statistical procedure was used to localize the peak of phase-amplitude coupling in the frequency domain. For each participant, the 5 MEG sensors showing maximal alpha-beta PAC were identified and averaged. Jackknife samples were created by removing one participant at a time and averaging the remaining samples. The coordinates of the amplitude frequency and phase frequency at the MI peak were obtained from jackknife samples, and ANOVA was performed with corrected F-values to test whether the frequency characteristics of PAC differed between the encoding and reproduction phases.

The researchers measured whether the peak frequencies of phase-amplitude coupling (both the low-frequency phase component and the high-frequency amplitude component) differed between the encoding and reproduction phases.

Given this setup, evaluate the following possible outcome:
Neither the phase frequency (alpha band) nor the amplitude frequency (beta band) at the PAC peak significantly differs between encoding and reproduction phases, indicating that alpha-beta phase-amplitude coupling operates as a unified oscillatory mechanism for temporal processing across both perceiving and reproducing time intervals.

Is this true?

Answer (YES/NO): YES